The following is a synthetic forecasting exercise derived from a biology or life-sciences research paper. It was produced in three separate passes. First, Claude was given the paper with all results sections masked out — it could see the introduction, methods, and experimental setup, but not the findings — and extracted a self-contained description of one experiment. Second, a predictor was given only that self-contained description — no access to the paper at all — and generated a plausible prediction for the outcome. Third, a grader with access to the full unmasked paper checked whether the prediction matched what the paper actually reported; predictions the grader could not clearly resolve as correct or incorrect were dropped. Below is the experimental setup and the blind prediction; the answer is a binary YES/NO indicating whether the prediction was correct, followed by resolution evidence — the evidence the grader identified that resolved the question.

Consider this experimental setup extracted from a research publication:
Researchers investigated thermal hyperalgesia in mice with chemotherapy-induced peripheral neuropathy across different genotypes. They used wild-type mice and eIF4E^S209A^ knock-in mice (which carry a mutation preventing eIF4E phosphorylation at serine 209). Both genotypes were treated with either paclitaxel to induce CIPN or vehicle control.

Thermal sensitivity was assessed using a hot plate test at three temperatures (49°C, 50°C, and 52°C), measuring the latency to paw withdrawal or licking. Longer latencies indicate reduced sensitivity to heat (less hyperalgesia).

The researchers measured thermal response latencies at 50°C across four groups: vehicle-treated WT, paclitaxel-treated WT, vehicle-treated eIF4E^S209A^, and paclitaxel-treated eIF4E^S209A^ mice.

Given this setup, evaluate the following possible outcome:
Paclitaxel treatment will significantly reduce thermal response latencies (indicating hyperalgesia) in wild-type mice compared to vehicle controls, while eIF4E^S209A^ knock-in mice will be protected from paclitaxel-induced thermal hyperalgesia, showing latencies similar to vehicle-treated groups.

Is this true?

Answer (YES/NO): YES